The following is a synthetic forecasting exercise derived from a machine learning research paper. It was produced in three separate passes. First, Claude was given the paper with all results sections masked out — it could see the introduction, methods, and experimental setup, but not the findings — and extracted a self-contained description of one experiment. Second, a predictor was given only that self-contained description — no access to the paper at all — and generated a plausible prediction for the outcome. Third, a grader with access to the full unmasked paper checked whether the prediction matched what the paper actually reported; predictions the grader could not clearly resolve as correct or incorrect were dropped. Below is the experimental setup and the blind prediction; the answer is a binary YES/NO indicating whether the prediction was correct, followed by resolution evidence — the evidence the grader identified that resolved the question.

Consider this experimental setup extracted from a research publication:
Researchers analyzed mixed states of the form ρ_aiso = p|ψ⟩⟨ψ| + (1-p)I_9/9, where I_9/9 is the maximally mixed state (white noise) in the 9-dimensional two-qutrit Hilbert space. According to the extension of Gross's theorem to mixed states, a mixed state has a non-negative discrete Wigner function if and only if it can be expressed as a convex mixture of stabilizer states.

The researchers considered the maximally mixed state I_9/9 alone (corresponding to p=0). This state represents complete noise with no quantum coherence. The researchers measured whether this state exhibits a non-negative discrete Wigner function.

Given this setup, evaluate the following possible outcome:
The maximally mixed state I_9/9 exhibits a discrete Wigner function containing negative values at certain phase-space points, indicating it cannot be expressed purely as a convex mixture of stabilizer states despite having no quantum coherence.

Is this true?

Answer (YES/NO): NO